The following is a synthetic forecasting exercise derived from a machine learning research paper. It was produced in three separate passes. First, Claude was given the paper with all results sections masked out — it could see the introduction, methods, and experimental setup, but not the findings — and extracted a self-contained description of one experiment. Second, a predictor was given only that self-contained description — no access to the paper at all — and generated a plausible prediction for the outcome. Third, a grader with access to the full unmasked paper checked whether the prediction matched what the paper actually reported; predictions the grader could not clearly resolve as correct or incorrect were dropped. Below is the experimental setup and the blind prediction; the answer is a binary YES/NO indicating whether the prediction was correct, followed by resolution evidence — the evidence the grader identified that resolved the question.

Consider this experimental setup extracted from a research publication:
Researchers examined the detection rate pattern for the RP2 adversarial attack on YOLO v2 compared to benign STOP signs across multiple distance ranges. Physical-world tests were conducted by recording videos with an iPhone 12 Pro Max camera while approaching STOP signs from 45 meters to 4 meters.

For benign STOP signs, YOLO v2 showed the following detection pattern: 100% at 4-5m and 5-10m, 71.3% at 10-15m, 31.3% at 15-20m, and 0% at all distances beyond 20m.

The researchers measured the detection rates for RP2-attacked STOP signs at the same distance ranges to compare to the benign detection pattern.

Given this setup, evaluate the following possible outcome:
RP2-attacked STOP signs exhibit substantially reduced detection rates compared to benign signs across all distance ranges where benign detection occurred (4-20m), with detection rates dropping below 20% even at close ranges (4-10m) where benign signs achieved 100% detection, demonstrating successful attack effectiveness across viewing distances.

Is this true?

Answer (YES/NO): NO